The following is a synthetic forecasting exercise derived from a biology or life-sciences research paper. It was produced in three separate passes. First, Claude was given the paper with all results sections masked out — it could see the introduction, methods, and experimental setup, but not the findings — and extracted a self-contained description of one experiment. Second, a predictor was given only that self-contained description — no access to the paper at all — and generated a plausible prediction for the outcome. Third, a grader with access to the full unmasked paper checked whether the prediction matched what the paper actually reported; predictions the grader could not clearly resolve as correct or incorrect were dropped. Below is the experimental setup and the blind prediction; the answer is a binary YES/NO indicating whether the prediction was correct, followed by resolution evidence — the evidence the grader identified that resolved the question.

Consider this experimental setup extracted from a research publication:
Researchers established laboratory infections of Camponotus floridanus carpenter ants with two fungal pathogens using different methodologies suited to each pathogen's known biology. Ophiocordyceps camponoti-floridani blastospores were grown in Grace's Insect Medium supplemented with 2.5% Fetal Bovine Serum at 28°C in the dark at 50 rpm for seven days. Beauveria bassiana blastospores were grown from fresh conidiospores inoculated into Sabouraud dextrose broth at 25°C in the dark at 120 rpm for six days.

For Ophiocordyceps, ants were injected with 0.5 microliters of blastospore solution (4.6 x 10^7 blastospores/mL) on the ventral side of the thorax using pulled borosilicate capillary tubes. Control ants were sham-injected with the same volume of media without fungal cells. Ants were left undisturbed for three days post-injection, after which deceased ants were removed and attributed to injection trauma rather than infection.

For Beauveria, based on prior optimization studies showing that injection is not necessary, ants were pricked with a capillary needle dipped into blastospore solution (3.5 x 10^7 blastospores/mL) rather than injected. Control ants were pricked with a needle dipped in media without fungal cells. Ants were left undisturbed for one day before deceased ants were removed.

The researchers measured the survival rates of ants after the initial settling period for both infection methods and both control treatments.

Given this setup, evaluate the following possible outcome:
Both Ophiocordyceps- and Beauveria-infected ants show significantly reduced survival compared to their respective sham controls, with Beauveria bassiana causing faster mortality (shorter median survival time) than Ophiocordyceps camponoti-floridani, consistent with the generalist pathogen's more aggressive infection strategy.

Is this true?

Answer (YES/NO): YES